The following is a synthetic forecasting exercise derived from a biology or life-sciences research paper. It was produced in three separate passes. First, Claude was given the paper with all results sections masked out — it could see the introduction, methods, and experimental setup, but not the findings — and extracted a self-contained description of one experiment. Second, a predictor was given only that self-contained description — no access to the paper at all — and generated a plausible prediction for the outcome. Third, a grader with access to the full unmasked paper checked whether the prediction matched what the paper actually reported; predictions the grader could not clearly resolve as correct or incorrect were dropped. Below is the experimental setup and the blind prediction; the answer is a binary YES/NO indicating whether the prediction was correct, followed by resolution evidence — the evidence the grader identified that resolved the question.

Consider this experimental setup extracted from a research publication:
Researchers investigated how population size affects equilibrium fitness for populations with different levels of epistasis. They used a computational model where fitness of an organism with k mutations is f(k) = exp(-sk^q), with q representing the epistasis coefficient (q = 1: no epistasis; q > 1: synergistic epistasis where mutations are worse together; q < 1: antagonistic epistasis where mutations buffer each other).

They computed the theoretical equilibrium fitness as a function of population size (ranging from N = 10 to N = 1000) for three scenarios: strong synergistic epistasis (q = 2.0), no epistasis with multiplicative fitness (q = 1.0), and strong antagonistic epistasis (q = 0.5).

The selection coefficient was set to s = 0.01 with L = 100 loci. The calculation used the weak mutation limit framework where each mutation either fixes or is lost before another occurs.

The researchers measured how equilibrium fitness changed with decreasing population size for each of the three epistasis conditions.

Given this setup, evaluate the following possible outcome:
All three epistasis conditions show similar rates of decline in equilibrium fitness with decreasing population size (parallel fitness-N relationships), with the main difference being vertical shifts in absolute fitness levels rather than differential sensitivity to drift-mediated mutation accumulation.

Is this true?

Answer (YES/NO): NO